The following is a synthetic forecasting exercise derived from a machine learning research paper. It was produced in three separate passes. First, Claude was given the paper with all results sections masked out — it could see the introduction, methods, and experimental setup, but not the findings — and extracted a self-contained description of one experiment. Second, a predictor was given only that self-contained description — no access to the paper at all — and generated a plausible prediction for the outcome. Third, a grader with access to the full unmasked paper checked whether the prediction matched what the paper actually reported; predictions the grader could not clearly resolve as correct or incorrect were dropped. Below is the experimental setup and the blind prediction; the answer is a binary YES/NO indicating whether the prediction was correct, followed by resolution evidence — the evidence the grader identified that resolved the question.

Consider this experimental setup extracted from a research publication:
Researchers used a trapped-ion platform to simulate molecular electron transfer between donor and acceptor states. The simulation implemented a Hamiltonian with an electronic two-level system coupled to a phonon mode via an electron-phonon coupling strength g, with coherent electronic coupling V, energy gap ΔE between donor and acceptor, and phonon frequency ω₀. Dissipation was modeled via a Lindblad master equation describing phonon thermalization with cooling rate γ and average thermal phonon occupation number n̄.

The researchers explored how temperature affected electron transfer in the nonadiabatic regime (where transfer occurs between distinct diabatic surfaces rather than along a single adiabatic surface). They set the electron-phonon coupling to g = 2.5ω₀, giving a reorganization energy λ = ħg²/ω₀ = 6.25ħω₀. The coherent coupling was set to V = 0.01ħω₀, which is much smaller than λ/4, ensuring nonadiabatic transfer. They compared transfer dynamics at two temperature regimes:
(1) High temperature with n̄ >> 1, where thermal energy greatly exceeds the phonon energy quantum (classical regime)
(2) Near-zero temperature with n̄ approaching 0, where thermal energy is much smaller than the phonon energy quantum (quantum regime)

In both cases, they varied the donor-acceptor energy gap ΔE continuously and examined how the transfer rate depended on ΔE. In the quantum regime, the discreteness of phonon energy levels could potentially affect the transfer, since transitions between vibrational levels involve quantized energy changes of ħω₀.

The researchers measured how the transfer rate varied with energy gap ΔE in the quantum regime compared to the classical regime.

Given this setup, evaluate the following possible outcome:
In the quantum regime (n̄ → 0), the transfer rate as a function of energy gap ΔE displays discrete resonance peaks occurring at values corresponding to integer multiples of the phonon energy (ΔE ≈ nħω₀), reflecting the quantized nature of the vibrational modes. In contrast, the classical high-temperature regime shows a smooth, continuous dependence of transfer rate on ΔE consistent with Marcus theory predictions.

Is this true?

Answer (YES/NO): YES